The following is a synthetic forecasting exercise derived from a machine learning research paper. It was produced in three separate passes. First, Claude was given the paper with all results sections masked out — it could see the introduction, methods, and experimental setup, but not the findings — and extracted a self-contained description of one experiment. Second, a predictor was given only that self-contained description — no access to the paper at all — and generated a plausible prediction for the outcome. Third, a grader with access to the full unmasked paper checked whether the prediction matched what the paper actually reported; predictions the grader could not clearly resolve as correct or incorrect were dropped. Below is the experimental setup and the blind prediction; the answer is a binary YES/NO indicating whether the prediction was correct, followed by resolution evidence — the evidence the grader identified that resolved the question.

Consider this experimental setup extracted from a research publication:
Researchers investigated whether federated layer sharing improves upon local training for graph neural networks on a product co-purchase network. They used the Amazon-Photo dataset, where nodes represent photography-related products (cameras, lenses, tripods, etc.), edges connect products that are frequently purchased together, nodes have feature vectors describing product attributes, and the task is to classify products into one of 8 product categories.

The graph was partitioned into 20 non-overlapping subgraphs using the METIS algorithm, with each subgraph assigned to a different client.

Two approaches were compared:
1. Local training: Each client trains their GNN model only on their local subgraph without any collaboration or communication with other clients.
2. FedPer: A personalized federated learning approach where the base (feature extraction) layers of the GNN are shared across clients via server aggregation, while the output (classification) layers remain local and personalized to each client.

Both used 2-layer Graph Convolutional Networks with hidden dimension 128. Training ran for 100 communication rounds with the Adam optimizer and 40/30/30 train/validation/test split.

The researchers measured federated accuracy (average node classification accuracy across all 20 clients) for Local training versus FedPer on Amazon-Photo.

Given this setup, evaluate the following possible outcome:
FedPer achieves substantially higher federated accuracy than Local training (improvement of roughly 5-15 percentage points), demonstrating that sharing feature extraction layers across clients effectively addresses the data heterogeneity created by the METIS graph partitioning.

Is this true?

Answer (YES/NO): NO